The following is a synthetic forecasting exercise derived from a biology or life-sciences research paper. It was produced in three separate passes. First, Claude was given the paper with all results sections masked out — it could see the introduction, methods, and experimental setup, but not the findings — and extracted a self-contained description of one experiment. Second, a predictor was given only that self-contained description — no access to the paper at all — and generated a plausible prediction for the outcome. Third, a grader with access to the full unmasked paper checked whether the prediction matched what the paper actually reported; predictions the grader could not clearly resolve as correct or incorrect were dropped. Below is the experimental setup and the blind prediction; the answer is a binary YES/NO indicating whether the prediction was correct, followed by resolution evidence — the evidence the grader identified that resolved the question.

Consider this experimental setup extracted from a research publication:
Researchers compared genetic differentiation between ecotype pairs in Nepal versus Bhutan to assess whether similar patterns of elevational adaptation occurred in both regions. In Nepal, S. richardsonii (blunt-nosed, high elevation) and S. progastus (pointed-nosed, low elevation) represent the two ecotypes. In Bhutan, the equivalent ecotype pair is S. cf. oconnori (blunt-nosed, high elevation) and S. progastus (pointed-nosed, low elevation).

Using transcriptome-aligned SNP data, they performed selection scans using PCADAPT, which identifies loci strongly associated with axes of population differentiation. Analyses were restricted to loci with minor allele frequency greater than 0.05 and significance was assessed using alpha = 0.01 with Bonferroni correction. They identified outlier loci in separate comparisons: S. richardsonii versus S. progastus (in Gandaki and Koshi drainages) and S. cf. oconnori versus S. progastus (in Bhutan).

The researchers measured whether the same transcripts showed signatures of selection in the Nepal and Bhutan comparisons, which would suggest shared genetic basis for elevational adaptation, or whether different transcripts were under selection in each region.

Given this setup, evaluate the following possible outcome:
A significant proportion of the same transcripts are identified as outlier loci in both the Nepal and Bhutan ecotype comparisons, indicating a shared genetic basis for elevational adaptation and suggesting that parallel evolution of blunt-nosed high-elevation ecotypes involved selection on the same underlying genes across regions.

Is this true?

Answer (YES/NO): NO